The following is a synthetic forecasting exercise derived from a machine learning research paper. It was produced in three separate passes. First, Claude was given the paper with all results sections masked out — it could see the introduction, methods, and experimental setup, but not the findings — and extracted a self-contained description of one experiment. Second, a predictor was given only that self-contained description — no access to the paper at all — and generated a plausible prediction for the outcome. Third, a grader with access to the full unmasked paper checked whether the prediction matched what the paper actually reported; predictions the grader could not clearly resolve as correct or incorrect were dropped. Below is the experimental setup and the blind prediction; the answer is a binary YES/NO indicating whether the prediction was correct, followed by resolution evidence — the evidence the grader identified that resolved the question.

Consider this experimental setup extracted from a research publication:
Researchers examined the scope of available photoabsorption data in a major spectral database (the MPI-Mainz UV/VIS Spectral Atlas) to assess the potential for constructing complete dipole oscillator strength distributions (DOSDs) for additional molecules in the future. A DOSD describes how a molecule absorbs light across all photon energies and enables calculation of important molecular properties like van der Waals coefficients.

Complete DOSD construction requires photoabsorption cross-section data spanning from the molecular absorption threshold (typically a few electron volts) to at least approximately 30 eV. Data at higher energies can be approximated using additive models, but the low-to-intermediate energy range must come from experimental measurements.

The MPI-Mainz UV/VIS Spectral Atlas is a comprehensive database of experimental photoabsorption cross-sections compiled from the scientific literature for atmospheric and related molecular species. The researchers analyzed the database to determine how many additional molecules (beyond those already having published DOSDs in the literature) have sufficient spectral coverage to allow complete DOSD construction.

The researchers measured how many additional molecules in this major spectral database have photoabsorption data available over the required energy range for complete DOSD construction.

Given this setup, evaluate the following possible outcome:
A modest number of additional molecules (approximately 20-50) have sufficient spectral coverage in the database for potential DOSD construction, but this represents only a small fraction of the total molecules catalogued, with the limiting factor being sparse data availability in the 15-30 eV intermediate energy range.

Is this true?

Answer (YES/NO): NO